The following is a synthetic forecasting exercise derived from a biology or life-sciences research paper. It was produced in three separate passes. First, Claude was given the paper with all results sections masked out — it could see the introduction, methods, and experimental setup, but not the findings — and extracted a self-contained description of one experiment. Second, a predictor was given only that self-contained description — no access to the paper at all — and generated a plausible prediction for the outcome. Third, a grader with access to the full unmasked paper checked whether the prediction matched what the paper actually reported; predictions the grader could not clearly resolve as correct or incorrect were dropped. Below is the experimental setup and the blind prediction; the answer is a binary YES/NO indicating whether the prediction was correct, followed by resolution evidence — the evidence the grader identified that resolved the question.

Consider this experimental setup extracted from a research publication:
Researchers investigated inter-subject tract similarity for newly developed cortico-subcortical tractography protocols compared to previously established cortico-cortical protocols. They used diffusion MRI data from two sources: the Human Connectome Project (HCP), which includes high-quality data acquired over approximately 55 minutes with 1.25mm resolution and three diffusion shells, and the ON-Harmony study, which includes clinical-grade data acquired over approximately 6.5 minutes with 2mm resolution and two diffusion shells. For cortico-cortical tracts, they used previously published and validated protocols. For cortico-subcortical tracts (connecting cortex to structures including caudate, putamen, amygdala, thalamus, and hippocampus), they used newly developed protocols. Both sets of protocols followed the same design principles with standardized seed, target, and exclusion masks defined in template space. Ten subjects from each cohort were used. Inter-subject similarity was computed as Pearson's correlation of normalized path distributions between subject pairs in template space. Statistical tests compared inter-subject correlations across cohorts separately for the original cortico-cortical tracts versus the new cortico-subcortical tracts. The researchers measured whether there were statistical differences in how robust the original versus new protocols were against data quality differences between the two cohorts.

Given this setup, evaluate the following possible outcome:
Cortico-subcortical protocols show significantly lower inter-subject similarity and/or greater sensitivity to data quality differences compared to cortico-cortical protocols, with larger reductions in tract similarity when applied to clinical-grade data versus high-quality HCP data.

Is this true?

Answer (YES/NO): YES